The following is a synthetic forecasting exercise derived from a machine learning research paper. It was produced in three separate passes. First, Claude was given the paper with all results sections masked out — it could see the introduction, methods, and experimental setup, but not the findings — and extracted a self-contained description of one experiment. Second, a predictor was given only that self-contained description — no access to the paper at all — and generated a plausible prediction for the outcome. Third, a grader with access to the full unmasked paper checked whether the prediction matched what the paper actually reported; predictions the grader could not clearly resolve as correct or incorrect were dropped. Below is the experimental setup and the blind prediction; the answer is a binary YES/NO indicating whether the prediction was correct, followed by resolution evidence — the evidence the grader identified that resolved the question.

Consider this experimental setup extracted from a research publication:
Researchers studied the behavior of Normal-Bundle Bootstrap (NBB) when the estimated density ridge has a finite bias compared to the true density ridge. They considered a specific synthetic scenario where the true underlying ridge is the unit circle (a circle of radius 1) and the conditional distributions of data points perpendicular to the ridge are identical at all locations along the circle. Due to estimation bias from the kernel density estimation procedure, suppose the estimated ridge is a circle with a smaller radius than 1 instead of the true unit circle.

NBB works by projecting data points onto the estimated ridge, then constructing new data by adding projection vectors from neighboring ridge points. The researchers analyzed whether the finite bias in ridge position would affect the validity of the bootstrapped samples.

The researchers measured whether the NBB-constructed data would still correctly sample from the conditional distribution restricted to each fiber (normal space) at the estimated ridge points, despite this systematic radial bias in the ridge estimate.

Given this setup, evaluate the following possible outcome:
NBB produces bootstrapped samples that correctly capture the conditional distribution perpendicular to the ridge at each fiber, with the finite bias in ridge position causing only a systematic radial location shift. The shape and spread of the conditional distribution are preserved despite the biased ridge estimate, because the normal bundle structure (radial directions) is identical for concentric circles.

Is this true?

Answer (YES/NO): YES